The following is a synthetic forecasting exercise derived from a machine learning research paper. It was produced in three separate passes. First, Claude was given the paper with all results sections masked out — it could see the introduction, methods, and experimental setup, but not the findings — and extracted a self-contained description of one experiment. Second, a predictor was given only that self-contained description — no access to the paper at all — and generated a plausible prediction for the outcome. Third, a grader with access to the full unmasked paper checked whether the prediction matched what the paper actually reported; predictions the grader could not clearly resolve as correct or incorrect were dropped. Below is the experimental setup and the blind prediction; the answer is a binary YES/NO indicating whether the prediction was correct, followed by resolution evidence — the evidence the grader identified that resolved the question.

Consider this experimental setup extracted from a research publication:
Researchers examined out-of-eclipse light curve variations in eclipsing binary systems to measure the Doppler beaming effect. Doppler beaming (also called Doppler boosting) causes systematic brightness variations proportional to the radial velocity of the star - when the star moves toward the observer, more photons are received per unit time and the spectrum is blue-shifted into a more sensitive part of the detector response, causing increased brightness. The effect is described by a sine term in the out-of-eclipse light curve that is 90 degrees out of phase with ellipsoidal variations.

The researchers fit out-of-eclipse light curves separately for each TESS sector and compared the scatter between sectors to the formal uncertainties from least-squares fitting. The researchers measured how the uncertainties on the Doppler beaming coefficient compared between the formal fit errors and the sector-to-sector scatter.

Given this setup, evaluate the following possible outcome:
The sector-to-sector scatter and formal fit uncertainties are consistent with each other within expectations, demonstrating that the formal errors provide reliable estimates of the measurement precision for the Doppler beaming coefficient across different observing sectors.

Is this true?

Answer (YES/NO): NO